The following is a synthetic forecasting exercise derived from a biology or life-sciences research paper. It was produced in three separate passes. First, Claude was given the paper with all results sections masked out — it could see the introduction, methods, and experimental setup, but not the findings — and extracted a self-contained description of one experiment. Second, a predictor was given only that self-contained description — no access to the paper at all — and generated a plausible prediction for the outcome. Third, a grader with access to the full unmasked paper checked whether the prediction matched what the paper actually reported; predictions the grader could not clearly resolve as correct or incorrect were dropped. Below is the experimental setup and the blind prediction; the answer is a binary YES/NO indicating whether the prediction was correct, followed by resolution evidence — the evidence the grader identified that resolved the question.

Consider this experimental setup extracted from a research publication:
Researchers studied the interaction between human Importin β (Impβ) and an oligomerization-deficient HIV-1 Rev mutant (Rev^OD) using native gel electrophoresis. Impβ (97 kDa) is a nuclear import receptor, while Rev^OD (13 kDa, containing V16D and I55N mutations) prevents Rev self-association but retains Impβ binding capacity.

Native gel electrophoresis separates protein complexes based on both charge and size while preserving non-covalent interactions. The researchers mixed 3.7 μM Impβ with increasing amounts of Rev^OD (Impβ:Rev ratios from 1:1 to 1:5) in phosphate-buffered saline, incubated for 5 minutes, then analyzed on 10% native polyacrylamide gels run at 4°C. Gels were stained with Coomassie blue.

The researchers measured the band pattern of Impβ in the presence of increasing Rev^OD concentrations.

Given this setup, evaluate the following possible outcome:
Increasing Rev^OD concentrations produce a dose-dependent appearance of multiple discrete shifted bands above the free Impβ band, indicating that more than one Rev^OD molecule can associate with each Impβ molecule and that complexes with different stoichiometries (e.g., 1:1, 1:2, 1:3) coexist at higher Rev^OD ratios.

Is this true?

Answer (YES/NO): YES